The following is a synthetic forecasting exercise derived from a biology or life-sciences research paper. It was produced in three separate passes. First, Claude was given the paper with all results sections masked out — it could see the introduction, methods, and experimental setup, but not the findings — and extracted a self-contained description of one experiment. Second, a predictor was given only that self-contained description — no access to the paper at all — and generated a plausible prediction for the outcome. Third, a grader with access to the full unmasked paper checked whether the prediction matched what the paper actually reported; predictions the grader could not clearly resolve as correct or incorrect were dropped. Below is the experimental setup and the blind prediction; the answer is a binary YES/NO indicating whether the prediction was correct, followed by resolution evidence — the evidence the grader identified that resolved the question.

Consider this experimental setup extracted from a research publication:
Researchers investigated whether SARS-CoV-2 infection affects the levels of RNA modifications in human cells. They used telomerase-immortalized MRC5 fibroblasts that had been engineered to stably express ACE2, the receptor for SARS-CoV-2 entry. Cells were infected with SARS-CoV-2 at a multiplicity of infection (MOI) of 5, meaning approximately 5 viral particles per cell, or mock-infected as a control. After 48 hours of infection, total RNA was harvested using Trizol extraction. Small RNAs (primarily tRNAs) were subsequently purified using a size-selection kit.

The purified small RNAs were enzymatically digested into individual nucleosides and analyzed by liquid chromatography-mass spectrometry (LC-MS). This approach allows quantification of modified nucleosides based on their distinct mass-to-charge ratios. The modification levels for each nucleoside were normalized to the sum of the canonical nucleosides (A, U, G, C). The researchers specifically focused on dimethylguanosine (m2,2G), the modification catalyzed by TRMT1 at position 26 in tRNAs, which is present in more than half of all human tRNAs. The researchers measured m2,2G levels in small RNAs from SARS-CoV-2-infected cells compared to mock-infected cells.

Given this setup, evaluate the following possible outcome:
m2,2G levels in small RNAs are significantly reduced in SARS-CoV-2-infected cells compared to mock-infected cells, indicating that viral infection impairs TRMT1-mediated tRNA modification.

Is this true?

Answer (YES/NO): YES